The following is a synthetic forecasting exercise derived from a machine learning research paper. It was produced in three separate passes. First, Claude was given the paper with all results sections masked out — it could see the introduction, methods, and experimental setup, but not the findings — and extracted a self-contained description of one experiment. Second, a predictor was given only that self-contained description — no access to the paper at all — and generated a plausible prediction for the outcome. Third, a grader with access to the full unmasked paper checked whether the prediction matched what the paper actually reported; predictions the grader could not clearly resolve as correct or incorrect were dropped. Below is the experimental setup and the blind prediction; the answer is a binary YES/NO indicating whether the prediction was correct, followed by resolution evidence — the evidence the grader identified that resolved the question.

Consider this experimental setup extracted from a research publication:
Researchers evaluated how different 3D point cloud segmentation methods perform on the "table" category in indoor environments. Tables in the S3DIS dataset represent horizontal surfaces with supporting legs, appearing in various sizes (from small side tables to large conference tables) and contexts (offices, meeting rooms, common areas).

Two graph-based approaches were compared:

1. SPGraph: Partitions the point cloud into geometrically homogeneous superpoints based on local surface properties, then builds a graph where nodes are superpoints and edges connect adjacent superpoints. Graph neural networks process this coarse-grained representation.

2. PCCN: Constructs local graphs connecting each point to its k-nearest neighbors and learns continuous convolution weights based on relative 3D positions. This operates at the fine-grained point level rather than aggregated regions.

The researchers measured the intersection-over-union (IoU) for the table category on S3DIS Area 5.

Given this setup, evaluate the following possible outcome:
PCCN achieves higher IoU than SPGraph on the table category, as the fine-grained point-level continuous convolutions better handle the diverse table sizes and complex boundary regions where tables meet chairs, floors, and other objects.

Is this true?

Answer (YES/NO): NO